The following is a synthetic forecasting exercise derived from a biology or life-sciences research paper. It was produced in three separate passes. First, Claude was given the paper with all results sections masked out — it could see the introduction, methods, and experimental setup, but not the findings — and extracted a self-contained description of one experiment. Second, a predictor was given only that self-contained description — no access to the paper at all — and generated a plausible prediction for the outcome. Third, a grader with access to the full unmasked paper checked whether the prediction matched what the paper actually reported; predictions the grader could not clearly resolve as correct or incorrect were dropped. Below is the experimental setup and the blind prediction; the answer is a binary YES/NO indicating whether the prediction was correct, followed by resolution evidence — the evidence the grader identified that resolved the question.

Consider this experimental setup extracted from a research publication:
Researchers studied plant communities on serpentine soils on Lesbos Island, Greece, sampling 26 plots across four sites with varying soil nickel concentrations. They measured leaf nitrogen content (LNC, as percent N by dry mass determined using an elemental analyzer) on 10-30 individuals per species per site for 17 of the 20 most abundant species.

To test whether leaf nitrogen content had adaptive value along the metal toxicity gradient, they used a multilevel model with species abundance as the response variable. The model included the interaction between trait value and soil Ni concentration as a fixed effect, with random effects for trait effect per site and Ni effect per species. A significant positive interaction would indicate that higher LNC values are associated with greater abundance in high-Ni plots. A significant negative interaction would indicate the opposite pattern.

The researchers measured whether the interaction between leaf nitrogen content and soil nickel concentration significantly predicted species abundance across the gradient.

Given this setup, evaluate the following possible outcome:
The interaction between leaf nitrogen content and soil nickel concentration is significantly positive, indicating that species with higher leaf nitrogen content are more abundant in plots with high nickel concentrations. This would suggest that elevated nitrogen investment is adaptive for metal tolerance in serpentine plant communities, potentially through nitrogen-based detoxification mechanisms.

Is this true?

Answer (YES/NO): NO